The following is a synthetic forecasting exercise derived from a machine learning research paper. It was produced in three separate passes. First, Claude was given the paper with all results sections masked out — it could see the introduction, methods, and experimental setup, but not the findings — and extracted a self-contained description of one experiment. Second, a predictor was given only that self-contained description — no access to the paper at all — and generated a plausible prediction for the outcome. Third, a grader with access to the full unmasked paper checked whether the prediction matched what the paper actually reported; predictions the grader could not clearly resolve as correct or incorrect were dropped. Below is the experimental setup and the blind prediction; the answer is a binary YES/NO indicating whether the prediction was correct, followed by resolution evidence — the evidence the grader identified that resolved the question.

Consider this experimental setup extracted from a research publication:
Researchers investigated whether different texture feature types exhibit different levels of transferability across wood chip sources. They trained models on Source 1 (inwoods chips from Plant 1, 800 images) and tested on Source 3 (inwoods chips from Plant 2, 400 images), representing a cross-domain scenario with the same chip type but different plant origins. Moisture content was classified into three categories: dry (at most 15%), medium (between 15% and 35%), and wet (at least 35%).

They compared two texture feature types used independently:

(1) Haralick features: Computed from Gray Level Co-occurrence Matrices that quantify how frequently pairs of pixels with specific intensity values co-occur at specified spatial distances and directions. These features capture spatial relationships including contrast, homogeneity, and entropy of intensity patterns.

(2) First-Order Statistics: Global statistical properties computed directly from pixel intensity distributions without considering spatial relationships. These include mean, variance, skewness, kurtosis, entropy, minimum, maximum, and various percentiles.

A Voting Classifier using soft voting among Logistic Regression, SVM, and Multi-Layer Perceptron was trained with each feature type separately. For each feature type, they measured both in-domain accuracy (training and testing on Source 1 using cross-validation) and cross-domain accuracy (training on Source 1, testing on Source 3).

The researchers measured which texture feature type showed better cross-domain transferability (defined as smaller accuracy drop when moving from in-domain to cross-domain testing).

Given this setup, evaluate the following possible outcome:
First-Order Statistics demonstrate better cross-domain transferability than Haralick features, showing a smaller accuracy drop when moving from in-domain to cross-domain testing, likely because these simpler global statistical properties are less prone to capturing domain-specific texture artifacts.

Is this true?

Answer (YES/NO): NO